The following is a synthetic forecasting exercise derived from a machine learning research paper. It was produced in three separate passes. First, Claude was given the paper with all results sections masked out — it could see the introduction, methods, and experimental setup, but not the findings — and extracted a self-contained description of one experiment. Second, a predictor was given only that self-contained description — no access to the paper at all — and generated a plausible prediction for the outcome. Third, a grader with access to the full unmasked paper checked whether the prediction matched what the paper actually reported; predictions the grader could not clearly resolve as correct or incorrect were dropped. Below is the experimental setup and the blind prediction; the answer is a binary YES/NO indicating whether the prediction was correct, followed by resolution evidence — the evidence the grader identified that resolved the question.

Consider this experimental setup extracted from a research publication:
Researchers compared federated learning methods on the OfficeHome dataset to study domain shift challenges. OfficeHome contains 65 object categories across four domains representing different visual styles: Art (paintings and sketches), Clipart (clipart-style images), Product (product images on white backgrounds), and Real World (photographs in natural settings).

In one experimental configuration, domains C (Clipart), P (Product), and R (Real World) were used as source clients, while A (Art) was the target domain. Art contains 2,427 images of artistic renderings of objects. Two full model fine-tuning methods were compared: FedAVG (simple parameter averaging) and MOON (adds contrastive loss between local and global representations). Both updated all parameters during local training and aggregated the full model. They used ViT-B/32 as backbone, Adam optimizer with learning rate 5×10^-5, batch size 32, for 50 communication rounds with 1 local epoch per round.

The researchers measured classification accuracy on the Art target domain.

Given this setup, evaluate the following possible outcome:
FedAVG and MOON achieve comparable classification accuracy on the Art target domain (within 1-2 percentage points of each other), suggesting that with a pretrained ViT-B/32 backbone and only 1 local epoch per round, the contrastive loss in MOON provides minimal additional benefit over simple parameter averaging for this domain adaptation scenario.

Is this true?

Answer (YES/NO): YES